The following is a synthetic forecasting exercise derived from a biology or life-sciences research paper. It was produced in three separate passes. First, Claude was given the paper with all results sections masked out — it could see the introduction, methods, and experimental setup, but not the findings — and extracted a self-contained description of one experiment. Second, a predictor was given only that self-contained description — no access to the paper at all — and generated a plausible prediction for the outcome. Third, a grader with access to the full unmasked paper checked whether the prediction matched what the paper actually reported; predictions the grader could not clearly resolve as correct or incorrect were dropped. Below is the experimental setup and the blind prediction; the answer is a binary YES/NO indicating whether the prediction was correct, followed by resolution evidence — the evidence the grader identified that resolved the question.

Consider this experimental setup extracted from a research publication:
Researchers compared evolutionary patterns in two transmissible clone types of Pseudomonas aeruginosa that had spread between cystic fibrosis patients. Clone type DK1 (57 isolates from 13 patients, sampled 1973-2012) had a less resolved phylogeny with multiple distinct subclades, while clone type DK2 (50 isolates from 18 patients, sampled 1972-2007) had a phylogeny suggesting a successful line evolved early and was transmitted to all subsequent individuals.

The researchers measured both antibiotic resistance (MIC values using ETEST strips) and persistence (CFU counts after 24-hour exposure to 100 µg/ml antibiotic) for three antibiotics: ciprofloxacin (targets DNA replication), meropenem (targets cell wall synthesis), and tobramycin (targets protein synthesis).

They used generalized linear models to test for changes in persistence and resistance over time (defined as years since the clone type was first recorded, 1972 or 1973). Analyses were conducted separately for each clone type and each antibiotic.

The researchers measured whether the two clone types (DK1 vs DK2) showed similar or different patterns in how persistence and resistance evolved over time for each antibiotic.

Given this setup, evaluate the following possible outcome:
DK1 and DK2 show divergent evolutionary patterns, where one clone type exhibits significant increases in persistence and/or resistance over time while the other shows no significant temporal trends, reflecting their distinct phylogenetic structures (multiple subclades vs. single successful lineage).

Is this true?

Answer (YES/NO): NO